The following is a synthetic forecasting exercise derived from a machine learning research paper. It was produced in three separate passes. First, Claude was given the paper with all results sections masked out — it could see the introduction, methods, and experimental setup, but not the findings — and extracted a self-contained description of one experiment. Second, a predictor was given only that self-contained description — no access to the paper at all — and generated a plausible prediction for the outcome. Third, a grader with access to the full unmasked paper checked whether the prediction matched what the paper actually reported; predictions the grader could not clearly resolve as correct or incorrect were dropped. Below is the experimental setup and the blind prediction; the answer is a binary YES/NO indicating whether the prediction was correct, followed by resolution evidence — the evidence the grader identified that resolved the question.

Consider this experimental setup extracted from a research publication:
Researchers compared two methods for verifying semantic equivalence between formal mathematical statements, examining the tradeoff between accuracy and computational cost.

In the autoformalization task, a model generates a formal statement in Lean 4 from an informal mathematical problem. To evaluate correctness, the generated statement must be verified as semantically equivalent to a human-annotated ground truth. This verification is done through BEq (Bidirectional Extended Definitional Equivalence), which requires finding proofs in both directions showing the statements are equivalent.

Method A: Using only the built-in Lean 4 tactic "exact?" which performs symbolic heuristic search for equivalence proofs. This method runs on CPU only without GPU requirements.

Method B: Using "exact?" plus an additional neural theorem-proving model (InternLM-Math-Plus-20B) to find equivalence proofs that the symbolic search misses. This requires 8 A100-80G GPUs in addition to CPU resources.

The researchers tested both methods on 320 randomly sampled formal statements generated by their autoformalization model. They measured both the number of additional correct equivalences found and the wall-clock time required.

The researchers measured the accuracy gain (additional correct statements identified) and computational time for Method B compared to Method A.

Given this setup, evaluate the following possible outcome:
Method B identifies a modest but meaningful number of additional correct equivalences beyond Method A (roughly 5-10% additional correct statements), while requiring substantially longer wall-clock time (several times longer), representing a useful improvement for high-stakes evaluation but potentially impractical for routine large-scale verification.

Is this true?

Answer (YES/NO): NO